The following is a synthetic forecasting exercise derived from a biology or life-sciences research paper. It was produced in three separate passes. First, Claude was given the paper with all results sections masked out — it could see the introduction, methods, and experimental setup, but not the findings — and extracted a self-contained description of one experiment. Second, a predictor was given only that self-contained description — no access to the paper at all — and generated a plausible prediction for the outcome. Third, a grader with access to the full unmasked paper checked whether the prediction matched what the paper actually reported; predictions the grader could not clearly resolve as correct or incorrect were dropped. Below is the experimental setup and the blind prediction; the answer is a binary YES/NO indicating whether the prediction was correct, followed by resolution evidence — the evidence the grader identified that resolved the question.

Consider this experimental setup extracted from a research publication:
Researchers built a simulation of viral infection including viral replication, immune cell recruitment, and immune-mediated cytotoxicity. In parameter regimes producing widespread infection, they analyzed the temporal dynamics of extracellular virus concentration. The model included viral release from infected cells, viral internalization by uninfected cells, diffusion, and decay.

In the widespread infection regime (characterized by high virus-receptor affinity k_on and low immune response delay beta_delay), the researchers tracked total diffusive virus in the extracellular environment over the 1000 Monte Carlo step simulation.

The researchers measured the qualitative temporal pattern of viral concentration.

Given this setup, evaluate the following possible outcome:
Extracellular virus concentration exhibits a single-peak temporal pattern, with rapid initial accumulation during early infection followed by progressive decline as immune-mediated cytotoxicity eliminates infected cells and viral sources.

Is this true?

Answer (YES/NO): NO